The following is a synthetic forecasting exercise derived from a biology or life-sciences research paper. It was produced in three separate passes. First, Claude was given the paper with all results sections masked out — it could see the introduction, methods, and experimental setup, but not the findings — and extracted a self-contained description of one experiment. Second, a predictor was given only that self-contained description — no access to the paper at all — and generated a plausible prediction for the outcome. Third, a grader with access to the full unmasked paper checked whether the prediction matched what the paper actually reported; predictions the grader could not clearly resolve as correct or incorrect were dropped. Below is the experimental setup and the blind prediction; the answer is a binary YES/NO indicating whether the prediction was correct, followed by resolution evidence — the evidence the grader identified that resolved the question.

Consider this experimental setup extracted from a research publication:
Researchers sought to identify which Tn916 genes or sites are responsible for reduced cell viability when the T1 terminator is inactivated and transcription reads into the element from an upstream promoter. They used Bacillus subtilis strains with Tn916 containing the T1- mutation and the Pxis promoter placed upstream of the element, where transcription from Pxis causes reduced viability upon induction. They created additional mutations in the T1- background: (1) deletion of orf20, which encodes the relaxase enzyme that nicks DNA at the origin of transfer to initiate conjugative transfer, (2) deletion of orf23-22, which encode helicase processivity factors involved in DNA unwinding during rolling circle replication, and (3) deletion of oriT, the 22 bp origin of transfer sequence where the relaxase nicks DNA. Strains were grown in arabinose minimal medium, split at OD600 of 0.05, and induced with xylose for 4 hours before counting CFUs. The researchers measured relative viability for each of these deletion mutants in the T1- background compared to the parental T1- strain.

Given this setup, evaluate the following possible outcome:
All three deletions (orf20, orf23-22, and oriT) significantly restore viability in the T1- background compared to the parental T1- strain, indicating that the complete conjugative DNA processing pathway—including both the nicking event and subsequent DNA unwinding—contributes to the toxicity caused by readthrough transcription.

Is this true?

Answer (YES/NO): YES